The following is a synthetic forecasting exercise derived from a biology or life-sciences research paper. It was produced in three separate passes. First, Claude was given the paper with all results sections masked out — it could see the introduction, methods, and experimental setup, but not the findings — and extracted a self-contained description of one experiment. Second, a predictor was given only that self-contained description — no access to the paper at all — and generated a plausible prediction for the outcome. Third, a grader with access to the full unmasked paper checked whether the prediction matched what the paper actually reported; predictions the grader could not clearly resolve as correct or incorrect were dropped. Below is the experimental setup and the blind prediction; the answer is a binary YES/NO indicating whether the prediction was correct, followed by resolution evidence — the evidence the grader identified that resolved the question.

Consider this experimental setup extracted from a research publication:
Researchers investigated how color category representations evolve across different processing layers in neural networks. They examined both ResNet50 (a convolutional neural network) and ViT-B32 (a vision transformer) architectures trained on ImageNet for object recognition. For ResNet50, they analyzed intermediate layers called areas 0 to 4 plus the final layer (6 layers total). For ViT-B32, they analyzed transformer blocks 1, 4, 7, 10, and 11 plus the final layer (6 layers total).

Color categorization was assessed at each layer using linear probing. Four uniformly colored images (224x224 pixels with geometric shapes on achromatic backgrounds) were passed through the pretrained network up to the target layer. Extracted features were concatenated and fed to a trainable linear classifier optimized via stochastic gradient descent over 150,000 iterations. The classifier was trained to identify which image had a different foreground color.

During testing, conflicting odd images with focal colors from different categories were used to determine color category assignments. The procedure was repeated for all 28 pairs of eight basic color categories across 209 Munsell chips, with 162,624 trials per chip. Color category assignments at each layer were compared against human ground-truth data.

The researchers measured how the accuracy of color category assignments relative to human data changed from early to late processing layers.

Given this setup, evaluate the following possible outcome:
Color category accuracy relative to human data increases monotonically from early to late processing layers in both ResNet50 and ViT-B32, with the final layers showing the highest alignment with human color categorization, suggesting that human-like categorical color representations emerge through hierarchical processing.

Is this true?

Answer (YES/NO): NO